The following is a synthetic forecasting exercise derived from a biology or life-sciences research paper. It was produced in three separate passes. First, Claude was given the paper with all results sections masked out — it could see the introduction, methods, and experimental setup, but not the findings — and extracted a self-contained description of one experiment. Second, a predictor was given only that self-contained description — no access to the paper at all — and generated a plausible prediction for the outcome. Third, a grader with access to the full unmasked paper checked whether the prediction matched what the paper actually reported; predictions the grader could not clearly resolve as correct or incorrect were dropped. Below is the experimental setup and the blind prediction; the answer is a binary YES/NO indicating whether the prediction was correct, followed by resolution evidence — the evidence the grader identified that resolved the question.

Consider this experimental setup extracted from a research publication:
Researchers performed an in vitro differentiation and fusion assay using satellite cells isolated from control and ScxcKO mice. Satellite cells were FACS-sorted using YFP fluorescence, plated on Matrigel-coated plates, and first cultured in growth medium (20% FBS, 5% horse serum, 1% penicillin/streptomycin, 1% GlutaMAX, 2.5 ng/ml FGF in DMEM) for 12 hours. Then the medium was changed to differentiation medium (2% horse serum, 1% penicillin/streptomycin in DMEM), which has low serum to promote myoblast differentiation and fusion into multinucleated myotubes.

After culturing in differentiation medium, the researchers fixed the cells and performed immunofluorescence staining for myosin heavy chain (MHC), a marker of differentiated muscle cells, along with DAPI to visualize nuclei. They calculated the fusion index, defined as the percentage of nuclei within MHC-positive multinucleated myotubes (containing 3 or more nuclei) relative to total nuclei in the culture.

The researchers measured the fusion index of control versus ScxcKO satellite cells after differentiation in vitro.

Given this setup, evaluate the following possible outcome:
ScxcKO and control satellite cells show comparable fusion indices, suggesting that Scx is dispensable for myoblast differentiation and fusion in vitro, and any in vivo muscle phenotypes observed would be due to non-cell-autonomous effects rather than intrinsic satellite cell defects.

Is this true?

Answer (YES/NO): NO